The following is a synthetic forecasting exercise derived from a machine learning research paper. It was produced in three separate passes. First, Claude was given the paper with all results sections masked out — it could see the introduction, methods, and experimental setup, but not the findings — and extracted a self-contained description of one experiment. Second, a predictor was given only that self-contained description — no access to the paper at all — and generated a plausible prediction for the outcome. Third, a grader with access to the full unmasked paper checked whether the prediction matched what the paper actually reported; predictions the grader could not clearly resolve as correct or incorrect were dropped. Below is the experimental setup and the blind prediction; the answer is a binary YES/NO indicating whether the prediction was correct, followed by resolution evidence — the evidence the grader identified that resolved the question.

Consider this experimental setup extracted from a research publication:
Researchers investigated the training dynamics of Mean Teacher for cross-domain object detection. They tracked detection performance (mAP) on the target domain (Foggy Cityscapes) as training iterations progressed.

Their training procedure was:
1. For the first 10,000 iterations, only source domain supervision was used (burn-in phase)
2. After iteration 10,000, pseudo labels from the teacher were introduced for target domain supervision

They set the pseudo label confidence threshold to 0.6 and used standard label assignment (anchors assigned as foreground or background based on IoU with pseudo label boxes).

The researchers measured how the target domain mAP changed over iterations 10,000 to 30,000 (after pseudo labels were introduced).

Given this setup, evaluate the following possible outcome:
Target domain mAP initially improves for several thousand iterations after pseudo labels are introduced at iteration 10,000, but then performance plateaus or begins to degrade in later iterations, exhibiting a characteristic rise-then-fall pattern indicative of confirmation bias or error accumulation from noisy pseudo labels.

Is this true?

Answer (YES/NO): NO